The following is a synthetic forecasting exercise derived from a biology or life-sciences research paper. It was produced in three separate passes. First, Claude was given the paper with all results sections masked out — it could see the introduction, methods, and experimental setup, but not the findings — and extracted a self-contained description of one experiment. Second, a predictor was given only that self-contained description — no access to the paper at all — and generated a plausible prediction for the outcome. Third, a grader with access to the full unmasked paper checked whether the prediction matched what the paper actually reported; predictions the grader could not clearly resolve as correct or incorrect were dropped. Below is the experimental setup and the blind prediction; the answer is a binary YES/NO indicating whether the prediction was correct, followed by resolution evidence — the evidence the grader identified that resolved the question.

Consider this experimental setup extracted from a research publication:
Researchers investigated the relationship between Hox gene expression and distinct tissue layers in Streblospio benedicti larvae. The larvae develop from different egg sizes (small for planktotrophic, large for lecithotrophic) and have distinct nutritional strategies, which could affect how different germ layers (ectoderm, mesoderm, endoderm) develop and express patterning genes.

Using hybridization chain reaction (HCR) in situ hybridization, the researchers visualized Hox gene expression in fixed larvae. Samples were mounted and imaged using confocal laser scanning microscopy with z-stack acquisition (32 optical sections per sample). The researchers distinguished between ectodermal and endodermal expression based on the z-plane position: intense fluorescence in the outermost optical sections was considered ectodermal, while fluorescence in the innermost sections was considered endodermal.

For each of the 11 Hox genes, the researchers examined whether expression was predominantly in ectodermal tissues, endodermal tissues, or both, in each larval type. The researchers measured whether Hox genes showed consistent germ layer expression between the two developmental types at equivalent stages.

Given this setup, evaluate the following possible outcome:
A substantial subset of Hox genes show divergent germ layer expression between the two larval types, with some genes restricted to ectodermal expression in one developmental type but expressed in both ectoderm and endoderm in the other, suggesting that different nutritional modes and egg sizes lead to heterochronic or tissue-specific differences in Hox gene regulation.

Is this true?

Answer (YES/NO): NO